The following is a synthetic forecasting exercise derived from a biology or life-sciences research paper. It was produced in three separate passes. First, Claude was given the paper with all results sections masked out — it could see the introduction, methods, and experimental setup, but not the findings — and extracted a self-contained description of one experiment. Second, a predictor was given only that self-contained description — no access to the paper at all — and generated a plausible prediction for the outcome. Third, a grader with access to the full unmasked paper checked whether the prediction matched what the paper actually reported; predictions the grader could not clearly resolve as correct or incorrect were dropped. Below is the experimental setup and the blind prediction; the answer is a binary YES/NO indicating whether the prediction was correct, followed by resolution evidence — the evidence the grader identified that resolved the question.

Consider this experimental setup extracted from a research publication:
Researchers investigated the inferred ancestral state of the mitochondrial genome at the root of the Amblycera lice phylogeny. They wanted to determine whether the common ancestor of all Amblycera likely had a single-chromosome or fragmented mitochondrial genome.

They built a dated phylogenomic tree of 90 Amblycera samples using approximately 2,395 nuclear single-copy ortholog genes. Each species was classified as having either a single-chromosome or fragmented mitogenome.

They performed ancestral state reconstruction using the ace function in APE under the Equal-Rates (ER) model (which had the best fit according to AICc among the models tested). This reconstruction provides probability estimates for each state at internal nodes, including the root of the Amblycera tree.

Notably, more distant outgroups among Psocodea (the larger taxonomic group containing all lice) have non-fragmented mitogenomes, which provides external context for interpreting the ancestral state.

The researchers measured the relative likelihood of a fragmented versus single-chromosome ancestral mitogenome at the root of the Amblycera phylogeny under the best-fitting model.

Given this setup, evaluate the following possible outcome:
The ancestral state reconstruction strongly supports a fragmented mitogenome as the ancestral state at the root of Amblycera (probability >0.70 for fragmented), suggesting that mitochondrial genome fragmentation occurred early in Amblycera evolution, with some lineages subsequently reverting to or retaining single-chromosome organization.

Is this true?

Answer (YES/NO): NO